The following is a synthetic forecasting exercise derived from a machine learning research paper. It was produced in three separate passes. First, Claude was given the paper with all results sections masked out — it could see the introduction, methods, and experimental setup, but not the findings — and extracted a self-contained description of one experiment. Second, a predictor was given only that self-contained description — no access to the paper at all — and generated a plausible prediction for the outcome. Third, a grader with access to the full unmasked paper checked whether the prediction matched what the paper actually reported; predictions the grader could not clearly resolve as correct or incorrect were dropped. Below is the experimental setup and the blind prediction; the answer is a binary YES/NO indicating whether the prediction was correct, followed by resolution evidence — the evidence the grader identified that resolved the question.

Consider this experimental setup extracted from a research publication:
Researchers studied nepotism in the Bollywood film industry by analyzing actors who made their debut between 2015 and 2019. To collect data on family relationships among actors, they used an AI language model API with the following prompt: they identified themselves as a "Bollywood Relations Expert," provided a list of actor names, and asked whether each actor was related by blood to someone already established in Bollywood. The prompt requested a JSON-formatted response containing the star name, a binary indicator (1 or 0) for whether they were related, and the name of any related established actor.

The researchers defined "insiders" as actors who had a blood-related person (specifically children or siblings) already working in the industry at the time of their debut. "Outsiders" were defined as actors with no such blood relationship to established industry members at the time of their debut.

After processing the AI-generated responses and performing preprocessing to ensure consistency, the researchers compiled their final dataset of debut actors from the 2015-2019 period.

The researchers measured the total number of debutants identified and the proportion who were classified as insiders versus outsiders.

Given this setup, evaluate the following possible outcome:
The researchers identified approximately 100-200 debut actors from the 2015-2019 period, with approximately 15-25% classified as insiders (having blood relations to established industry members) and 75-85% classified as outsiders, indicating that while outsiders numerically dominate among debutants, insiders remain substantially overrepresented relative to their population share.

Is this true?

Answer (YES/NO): NO